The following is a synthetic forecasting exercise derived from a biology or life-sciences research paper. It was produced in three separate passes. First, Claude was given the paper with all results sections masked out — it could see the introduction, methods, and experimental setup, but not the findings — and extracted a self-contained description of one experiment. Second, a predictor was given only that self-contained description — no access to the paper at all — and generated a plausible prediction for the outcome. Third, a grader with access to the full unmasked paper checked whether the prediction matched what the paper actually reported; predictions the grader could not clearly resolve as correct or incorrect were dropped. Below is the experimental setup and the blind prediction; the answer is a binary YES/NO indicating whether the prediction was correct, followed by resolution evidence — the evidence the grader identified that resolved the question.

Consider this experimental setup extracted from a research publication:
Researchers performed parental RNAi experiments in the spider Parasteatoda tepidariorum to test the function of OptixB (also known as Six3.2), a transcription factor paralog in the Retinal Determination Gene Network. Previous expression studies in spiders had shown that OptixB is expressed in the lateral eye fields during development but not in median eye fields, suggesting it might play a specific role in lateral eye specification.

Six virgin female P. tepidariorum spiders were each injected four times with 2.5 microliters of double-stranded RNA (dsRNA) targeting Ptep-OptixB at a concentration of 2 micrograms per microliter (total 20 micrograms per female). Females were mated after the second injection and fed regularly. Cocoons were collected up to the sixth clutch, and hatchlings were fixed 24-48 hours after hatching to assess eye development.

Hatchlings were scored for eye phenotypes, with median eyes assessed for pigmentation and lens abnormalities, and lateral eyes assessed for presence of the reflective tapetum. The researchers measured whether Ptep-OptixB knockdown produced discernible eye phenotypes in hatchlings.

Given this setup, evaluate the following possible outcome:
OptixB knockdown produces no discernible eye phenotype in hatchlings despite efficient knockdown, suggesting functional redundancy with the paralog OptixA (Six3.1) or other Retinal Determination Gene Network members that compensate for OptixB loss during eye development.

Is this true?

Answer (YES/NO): NO